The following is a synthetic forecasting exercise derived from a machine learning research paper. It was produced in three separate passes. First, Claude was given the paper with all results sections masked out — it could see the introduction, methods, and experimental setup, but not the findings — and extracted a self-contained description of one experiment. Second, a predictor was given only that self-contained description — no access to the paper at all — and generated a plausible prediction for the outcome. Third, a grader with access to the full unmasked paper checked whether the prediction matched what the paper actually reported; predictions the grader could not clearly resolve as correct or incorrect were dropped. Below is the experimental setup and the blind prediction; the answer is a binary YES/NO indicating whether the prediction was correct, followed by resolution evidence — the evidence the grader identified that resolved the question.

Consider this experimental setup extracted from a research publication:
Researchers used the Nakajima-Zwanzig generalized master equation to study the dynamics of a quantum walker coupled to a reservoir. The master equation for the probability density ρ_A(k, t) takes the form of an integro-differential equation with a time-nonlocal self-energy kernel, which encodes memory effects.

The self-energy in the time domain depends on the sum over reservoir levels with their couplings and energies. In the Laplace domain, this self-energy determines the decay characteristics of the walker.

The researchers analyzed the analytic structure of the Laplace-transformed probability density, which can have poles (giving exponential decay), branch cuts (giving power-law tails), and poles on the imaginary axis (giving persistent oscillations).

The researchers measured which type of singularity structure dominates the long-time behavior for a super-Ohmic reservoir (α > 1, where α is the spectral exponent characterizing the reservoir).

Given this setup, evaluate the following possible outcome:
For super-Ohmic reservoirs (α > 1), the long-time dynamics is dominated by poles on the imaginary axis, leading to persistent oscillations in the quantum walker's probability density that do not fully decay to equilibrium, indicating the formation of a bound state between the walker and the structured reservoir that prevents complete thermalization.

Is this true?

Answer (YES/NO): YES